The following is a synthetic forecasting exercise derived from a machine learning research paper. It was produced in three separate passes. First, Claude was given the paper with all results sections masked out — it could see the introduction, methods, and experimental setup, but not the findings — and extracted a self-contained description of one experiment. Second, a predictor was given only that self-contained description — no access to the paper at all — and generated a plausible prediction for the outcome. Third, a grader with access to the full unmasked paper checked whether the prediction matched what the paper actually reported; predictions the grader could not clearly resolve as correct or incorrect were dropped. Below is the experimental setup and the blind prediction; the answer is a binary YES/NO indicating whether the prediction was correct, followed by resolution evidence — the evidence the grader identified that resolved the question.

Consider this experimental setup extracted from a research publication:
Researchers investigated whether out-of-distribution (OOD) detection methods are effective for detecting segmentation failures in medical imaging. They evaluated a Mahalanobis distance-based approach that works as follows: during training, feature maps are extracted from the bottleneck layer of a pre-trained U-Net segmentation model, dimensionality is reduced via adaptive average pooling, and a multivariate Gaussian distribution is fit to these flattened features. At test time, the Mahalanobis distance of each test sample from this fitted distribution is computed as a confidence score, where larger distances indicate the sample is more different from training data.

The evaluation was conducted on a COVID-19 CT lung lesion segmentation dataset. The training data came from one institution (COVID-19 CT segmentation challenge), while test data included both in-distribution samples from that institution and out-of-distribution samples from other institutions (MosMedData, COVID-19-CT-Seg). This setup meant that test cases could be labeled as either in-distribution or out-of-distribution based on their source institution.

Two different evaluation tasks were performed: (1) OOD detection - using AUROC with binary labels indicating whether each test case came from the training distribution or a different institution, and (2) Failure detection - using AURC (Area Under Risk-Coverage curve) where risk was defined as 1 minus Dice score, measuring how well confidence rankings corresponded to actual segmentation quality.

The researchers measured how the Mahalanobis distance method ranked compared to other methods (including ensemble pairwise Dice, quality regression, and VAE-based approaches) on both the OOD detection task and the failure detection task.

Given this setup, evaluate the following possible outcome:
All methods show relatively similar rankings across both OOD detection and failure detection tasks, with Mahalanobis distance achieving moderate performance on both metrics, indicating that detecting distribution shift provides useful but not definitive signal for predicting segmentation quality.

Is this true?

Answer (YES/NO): NO